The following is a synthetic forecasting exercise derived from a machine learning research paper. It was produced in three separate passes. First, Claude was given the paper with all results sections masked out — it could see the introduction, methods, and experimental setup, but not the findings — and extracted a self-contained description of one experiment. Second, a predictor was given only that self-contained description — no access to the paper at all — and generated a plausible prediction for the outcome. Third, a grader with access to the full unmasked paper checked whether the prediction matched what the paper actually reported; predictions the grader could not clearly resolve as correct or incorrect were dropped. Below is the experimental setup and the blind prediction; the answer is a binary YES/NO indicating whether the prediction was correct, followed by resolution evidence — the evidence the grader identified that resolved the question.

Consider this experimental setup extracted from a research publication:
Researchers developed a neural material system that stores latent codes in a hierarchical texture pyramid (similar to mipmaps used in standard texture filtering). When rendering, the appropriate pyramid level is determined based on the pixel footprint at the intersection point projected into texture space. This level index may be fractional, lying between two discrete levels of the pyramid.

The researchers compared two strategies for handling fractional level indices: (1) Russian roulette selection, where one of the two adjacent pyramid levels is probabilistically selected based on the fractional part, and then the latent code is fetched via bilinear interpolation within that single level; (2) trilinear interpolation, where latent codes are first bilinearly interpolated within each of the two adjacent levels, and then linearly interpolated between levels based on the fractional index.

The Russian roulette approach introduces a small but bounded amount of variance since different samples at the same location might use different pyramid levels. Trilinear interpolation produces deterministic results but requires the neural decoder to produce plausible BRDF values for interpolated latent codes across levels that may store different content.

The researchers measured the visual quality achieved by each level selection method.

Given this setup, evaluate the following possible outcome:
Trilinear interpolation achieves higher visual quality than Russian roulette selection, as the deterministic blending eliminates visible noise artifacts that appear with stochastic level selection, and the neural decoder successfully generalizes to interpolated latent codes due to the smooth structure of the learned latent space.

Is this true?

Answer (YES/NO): NO